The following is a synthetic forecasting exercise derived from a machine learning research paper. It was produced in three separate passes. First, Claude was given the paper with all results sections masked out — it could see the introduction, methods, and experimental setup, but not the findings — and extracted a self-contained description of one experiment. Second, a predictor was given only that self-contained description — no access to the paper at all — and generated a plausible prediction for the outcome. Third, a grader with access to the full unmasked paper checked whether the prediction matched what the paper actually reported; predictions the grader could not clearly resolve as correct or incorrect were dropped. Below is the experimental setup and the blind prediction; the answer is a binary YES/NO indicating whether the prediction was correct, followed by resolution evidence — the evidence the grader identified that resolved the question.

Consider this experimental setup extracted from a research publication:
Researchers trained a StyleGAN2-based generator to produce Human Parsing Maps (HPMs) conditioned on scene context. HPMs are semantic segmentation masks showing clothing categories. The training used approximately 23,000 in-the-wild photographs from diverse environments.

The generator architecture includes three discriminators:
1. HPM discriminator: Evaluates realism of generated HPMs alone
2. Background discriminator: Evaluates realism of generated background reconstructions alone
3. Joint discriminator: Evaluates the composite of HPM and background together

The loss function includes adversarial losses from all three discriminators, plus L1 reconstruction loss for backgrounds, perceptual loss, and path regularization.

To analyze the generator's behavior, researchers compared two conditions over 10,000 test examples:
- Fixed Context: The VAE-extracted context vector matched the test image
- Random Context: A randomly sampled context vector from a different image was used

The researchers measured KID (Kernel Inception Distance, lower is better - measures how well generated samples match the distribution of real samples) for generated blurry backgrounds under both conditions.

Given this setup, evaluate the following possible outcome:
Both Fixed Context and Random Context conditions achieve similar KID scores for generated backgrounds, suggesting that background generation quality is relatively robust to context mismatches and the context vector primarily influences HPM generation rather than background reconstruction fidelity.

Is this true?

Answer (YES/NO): YES